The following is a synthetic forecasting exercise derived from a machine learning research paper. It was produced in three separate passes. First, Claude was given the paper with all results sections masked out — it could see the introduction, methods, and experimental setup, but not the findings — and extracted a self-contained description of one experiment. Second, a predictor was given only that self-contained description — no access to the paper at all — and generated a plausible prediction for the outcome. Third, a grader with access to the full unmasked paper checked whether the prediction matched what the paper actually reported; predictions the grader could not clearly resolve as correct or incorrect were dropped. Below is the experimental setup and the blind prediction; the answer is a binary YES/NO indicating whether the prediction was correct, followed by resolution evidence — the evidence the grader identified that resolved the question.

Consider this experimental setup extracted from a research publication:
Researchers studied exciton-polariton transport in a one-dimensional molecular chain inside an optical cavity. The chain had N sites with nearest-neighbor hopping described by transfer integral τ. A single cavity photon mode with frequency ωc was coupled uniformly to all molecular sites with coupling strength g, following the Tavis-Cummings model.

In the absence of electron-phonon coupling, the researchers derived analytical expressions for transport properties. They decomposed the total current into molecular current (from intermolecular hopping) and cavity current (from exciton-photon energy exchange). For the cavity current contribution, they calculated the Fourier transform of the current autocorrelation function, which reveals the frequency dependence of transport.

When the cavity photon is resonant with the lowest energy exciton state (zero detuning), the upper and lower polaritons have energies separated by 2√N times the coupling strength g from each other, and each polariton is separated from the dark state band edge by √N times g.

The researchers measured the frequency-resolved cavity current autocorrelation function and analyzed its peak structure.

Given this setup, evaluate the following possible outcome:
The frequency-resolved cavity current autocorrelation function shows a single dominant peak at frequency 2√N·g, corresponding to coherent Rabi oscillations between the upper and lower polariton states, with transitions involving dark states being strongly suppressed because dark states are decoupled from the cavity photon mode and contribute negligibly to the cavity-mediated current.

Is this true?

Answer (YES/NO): NO